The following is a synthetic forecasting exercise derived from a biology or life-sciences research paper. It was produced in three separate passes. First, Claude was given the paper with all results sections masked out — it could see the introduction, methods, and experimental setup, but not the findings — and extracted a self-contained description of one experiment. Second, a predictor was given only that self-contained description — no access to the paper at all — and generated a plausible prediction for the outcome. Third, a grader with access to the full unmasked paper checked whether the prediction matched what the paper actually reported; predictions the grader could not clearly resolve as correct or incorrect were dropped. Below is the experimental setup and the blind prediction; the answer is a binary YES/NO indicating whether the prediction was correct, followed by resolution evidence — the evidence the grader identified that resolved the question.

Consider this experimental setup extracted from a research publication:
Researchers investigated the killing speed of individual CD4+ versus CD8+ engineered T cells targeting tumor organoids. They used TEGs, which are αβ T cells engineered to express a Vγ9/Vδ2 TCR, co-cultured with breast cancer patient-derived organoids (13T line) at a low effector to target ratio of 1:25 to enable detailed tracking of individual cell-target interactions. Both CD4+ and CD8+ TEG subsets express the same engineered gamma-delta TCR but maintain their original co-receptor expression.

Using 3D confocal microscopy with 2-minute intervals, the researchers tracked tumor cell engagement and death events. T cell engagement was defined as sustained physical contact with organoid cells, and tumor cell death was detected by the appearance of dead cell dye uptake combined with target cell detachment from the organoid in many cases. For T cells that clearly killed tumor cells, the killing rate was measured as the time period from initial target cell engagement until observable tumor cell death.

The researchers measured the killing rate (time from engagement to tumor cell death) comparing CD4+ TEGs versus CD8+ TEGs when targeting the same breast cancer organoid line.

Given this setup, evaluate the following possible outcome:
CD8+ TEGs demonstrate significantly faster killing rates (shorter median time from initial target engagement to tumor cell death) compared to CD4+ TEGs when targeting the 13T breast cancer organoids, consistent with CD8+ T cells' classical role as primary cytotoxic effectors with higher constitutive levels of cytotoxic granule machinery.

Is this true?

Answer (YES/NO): YES